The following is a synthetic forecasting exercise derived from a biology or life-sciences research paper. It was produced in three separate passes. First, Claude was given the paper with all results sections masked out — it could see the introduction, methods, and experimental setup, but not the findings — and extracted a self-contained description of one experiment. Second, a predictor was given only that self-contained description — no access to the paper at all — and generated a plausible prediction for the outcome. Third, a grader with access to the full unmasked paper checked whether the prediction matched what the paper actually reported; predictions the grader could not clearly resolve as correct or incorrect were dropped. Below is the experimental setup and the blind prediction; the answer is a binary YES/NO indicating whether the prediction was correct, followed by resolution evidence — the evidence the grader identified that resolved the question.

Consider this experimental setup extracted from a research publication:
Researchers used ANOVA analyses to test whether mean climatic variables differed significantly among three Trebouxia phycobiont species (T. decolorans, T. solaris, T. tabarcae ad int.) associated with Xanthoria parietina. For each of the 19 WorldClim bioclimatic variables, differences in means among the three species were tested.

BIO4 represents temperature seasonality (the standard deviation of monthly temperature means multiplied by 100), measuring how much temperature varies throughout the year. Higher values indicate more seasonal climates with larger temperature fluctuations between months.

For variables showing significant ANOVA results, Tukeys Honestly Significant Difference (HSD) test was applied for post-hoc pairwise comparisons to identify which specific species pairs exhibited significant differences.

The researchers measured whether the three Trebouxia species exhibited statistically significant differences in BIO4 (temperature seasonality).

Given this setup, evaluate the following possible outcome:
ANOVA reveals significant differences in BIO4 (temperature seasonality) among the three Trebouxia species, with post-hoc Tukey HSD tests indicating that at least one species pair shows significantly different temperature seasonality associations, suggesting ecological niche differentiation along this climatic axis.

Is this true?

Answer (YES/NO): YES